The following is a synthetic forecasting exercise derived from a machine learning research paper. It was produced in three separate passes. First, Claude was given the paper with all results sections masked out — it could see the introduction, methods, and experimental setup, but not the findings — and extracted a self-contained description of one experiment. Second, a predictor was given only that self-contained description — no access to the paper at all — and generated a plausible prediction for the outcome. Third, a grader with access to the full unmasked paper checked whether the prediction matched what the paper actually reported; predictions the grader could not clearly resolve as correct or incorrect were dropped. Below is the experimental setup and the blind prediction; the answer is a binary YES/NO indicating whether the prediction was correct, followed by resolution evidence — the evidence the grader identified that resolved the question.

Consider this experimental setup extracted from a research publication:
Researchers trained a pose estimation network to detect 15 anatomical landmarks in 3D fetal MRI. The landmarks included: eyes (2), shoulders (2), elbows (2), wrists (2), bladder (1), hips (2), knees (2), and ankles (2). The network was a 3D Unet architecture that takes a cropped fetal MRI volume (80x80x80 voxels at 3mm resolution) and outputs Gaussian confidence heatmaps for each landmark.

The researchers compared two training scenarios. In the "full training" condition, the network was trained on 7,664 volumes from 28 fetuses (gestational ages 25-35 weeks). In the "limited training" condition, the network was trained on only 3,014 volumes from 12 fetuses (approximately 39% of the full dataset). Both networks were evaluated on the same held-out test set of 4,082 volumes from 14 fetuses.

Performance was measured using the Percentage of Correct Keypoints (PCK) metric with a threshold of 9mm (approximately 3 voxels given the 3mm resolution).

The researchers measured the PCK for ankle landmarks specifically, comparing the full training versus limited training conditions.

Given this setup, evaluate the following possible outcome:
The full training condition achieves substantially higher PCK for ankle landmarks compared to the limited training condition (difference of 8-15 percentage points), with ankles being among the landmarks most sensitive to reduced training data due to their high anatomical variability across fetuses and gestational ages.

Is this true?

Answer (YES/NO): NO